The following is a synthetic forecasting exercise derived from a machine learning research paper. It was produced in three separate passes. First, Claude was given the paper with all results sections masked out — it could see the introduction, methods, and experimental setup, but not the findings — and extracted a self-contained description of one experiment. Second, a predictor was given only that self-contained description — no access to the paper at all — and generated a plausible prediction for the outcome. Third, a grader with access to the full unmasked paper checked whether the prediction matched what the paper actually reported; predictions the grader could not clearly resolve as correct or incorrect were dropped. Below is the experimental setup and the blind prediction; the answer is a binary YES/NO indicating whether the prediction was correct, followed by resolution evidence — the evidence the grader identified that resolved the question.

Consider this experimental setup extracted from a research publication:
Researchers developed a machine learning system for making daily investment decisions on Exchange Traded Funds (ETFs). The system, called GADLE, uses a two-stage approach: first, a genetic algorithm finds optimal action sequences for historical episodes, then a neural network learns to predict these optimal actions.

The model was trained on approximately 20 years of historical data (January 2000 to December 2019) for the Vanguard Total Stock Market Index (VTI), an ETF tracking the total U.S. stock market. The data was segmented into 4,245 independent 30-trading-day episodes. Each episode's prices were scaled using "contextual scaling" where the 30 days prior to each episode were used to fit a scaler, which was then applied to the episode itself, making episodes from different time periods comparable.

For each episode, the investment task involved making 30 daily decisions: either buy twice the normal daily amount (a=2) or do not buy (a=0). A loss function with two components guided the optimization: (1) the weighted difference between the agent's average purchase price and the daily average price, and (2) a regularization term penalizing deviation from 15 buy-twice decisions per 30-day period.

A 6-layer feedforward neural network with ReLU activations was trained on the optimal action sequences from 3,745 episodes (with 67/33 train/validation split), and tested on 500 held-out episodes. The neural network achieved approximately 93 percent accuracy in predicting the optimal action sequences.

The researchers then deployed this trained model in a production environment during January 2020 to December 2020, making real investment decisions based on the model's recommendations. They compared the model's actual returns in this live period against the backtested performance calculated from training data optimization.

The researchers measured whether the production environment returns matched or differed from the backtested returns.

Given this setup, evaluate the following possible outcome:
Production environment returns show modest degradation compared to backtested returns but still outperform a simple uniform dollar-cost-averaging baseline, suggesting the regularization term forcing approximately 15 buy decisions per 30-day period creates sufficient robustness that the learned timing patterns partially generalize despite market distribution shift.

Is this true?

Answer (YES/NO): YES